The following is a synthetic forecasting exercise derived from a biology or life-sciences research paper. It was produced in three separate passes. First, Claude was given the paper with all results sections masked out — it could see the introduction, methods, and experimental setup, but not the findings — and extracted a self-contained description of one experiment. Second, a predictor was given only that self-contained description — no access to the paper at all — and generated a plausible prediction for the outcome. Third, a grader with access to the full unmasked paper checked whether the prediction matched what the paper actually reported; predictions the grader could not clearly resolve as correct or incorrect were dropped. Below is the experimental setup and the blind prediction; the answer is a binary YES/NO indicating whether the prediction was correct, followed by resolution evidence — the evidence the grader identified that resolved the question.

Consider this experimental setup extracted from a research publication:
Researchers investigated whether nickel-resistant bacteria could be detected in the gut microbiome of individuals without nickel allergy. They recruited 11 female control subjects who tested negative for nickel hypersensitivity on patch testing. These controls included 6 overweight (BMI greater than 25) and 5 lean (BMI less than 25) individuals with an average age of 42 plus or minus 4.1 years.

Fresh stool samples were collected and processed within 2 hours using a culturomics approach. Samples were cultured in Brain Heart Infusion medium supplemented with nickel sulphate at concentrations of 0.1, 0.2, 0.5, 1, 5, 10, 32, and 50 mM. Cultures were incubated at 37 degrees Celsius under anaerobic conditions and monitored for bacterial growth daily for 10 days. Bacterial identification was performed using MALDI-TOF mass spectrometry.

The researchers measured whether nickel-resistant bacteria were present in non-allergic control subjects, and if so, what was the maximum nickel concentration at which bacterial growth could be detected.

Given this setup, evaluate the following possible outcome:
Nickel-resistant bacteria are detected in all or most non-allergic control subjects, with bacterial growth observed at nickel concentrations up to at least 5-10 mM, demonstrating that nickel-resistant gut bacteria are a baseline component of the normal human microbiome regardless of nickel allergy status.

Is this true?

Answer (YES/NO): YES